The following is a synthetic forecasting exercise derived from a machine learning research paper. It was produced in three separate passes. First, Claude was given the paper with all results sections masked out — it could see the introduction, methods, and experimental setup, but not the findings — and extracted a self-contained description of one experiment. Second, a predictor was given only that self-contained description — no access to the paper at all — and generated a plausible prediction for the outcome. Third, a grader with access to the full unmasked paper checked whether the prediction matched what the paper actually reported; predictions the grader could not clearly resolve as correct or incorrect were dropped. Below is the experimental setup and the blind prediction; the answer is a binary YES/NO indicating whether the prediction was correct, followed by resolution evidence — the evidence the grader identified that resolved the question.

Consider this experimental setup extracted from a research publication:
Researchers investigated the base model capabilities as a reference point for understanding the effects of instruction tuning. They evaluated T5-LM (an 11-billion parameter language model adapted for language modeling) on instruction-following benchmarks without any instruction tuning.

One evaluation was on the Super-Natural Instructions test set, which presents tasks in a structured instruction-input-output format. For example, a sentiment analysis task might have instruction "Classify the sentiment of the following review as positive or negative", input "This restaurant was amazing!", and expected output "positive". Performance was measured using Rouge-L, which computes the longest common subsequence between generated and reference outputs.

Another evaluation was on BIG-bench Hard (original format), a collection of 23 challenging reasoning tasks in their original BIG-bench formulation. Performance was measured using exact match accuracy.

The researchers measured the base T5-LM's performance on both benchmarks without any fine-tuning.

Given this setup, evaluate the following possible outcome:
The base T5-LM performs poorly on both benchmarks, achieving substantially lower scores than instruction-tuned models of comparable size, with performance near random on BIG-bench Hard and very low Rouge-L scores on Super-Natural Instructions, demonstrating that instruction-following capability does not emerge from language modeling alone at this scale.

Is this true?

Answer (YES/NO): YES